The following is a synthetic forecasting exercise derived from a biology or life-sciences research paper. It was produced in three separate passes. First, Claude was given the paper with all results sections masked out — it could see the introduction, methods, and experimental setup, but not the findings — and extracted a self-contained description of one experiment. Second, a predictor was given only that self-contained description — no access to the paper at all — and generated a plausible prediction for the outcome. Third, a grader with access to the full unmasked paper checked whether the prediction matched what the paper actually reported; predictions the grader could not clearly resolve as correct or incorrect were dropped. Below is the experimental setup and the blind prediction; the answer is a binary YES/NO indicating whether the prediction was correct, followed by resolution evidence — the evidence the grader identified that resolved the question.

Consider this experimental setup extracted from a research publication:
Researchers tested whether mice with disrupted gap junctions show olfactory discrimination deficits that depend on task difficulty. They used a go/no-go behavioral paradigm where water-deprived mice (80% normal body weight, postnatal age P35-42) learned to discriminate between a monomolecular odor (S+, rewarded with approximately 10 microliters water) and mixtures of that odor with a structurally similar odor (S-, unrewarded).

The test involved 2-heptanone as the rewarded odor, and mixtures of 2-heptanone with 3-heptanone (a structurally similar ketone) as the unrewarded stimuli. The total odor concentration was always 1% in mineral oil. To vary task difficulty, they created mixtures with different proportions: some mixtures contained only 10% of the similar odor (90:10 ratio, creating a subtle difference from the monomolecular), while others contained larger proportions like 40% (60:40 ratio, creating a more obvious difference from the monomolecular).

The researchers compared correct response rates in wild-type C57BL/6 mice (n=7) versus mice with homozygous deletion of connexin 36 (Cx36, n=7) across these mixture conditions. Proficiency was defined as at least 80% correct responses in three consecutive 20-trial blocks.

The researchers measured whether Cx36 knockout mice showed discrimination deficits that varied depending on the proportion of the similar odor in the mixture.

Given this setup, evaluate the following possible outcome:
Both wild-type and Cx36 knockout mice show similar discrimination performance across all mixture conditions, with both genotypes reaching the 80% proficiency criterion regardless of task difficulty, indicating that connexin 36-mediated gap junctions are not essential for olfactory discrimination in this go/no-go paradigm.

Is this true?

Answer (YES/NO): NO